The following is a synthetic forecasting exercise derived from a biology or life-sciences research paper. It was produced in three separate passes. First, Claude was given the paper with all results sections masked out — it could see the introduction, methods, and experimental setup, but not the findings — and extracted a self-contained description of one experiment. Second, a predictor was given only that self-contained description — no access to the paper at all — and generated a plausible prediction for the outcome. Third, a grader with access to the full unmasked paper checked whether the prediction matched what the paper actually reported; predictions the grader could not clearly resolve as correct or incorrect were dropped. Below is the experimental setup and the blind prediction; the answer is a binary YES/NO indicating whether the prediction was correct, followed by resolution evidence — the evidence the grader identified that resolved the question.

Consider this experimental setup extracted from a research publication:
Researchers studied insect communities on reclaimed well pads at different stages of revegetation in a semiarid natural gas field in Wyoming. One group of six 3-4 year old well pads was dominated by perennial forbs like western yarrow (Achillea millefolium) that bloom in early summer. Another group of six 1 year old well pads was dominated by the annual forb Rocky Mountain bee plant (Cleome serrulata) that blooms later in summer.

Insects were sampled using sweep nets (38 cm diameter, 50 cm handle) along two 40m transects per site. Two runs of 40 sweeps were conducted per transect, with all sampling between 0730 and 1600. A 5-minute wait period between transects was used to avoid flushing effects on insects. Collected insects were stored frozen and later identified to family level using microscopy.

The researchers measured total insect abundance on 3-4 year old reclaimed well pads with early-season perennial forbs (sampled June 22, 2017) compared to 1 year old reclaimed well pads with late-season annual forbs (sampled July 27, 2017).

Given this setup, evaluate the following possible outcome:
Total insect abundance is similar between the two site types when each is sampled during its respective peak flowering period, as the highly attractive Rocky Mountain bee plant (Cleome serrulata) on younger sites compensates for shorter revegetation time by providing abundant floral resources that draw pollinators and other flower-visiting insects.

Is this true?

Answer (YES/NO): NO